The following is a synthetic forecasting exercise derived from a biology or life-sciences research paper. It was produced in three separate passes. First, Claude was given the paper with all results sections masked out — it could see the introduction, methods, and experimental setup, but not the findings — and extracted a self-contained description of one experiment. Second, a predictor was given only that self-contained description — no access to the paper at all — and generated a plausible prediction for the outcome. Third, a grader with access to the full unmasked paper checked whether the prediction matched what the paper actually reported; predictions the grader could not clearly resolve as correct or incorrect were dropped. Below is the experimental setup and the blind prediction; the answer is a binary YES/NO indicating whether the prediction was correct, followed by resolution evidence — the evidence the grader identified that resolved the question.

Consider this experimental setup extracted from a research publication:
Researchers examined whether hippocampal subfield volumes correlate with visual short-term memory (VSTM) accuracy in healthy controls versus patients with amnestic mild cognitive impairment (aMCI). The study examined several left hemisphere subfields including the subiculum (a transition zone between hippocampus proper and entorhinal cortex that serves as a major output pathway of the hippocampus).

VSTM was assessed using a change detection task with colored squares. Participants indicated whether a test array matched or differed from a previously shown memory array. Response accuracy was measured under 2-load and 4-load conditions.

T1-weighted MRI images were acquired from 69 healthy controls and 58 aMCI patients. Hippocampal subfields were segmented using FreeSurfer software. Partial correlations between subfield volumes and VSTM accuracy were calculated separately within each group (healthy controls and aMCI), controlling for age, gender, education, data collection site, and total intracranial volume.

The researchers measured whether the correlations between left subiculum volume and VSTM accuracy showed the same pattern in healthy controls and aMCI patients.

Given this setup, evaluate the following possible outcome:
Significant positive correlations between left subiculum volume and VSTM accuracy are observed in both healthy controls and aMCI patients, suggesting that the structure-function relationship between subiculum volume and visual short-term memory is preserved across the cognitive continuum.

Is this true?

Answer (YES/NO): NO